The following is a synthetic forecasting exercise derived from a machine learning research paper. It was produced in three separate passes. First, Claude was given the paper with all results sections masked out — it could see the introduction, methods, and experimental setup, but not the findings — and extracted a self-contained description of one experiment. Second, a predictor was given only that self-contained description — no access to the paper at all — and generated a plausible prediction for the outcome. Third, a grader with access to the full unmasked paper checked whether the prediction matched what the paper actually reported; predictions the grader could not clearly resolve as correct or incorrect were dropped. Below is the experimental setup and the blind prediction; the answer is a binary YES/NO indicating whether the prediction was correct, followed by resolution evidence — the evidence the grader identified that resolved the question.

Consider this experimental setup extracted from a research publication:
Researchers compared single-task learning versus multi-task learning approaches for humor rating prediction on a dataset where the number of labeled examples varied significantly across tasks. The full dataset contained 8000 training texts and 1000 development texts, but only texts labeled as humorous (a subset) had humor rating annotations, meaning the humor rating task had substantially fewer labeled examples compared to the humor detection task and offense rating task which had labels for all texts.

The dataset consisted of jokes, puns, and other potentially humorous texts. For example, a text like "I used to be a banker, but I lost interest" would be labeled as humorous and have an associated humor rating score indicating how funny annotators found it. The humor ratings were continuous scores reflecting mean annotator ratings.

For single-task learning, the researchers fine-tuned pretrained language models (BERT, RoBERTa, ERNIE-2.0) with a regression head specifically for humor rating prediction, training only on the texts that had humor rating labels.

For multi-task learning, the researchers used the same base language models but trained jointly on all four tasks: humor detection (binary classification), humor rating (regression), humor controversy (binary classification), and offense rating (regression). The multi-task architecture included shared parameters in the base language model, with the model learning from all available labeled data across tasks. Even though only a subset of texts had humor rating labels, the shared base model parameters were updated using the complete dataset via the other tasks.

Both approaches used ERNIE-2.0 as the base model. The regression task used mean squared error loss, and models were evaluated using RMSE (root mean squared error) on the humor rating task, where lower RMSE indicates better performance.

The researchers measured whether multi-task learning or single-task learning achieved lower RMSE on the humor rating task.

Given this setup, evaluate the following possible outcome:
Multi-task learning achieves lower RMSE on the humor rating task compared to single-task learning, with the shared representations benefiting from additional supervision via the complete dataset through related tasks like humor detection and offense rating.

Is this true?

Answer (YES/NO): YES